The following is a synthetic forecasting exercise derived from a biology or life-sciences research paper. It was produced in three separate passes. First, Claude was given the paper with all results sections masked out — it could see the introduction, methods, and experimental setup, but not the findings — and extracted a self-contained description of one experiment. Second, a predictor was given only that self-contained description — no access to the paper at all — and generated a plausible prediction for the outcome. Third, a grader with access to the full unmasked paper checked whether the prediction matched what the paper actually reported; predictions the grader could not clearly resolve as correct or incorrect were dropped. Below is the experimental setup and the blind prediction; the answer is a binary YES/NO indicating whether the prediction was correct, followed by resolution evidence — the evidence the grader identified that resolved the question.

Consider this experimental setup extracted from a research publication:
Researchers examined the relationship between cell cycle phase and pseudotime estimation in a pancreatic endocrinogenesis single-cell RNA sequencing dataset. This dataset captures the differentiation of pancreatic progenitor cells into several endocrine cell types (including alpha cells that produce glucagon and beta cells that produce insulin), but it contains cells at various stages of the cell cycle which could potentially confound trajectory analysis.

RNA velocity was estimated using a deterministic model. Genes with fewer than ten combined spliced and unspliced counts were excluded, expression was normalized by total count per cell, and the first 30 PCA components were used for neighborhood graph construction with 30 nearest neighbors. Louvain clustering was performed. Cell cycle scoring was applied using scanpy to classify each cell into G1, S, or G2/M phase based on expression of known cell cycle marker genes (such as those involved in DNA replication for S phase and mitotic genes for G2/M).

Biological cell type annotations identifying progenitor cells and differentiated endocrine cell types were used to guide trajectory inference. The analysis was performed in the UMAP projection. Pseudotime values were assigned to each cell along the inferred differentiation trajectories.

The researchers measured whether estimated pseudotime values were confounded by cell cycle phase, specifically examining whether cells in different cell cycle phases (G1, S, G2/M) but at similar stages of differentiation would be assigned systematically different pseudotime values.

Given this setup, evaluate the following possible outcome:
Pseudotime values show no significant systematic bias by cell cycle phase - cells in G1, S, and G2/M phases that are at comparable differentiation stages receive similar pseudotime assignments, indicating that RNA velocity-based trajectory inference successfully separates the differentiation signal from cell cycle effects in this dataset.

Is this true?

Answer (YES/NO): NO